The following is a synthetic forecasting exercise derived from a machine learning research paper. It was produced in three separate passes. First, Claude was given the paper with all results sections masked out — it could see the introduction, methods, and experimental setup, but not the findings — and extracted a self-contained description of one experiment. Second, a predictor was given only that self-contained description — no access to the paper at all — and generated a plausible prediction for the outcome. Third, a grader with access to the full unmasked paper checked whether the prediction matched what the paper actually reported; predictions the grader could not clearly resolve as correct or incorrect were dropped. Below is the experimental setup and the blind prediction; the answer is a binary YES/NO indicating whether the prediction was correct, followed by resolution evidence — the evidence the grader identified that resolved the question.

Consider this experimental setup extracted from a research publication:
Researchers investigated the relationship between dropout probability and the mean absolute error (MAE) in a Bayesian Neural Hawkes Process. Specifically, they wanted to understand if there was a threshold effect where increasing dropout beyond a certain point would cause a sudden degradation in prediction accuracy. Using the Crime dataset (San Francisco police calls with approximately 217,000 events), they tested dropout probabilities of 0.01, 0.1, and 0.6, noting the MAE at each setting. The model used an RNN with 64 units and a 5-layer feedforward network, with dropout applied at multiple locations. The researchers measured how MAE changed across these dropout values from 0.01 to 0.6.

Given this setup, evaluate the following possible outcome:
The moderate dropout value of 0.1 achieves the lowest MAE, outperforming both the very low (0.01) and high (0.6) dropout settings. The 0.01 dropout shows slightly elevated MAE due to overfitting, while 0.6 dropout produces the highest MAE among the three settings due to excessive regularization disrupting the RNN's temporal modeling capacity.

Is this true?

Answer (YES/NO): YES